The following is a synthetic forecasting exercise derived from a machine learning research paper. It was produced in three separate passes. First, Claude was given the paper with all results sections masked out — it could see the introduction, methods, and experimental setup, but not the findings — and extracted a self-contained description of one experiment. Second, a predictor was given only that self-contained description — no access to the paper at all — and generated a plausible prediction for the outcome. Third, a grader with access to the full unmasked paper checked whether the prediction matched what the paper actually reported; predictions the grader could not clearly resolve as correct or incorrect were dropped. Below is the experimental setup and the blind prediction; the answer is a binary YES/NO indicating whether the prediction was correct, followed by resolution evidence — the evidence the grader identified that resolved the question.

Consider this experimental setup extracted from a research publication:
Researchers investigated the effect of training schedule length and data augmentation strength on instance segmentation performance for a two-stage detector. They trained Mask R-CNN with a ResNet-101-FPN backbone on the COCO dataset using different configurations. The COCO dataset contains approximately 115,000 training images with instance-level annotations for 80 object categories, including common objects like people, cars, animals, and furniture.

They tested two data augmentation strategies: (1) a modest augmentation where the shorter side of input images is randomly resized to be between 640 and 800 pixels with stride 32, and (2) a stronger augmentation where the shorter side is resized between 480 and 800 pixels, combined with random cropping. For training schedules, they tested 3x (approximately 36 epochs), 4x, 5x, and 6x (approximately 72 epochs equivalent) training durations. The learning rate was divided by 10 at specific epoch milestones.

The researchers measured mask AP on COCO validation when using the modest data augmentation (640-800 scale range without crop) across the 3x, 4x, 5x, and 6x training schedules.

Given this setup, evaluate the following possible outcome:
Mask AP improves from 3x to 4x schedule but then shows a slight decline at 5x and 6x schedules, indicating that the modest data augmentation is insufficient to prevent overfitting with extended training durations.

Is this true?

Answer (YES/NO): NO